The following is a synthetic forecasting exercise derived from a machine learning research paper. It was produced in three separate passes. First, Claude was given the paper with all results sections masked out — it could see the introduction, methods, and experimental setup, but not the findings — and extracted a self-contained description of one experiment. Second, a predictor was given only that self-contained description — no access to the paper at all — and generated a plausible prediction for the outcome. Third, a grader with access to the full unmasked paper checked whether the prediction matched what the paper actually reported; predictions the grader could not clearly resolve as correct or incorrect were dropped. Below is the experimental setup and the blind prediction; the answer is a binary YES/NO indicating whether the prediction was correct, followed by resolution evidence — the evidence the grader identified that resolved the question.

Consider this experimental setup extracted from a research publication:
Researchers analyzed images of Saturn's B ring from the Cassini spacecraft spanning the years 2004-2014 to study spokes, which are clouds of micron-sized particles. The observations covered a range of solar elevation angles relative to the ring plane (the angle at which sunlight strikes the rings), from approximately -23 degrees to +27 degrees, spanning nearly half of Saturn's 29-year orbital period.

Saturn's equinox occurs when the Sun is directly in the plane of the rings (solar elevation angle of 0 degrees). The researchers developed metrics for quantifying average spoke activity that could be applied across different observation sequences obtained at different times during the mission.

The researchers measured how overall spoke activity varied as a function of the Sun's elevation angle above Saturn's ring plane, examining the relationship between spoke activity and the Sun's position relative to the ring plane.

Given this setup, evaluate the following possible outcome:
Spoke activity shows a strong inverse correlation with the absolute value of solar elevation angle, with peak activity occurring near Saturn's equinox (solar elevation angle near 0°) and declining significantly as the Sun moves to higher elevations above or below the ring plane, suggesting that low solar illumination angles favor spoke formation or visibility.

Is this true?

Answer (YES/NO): YES